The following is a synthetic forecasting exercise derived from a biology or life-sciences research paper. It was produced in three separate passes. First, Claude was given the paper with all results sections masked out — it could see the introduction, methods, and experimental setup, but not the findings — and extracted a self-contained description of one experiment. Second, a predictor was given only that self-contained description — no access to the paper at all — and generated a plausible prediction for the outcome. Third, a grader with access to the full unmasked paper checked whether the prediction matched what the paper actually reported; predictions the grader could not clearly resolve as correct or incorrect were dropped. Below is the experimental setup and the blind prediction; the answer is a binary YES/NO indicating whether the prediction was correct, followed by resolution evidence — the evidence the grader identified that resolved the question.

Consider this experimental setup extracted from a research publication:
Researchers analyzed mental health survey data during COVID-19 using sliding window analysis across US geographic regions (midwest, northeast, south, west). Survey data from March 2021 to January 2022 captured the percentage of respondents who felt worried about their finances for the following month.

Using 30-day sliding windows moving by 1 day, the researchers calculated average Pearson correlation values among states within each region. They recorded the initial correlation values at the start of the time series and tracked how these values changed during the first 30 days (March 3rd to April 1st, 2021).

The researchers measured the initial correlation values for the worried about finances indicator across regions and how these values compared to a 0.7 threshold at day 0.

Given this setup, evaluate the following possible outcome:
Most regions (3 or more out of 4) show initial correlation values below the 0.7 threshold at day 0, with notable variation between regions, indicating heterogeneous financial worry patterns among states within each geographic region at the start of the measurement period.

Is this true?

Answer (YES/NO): NO